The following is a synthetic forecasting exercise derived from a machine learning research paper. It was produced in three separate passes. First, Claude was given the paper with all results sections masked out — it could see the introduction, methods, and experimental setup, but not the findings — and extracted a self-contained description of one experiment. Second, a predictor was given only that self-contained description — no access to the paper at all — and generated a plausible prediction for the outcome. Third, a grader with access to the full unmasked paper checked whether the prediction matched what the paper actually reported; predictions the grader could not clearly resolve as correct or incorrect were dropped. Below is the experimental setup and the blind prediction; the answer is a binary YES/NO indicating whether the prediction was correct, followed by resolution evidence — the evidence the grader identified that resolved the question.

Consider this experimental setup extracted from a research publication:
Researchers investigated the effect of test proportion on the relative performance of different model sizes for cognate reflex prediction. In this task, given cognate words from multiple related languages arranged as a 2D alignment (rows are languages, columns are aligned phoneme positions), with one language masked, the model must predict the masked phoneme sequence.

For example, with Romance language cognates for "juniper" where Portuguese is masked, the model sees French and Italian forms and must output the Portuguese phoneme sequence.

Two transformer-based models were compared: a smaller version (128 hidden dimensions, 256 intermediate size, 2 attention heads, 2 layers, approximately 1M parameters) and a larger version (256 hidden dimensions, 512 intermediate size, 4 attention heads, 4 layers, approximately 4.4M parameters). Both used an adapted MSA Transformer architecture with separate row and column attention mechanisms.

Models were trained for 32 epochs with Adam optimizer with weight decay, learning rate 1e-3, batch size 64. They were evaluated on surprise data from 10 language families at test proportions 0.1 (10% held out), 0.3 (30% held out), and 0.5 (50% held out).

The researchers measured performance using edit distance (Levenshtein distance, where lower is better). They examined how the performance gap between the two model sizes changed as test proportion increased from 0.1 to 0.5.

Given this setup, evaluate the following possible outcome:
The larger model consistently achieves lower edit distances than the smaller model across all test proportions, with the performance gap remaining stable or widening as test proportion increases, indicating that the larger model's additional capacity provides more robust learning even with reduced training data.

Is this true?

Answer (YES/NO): NO